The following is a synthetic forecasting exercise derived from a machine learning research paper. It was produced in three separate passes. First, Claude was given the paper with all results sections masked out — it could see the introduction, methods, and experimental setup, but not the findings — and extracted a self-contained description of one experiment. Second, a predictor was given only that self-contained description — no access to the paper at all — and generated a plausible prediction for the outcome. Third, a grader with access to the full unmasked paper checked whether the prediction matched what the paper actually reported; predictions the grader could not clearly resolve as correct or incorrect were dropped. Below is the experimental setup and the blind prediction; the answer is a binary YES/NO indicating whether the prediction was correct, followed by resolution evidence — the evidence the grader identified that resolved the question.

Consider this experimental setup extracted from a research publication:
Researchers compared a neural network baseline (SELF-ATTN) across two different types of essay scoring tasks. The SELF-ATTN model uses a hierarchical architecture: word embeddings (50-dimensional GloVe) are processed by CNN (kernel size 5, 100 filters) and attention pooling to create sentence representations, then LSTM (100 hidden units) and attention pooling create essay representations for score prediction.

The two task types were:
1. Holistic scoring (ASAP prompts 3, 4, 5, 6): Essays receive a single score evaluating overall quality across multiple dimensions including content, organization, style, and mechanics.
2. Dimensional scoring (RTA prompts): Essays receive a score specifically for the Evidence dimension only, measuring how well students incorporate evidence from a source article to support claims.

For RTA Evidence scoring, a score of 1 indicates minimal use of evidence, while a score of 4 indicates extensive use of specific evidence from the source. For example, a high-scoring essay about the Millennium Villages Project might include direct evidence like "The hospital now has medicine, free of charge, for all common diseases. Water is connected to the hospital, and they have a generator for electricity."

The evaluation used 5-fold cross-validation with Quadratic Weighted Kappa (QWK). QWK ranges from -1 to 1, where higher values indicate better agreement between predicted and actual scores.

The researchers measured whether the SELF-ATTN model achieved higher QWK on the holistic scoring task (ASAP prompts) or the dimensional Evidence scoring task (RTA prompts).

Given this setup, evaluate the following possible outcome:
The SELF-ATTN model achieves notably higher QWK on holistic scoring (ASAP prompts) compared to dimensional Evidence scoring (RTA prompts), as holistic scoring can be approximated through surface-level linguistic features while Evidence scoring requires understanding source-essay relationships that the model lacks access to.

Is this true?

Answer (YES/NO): NO